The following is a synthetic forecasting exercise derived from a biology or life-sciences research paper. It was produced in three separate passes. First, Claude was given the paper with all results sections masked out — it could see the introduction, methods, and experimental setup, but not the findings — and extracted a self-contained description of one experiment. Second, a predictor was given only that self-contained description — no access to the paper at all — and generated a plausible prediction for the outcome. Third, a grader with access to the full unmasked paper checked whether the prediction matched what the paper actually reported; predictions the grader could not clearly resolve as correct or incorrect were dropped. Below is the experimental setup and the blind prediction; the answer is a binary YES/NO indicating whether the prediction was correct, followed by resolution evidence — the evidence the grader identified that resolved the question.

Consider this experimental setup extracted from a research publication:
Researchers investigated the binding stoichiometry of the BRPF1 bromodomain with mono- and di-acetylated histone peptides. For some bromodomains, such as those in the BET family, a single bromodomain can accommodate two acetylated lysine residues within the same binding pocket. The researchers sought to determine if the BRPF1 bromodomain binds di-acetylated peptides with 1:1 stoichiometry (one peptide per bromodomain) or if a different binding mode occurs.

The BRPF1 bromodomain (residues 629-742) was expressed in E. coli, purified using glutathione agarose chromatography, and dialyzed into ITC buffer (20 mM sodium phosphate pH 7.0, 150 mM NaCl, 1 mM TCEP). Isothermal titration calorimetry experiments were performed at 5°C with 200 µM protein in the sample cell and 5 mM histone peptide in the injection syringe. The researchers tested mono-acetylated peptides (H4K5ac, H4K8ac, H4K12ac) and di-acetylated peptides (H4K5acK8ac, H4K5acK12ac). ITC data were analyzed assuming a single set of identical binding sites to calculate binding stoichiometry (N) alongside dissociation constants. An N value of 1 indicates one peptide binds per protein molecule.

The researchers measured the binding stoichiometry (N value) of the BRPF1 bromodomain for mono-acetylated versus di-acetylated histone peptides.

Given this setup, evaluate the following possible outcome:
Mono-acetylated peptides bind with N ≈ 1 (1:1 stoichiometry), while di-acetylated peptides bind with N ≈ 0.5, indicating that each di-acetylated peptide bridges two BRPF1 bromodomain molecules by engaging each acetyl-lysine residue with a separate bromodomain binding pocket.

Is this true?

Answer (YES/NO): NO